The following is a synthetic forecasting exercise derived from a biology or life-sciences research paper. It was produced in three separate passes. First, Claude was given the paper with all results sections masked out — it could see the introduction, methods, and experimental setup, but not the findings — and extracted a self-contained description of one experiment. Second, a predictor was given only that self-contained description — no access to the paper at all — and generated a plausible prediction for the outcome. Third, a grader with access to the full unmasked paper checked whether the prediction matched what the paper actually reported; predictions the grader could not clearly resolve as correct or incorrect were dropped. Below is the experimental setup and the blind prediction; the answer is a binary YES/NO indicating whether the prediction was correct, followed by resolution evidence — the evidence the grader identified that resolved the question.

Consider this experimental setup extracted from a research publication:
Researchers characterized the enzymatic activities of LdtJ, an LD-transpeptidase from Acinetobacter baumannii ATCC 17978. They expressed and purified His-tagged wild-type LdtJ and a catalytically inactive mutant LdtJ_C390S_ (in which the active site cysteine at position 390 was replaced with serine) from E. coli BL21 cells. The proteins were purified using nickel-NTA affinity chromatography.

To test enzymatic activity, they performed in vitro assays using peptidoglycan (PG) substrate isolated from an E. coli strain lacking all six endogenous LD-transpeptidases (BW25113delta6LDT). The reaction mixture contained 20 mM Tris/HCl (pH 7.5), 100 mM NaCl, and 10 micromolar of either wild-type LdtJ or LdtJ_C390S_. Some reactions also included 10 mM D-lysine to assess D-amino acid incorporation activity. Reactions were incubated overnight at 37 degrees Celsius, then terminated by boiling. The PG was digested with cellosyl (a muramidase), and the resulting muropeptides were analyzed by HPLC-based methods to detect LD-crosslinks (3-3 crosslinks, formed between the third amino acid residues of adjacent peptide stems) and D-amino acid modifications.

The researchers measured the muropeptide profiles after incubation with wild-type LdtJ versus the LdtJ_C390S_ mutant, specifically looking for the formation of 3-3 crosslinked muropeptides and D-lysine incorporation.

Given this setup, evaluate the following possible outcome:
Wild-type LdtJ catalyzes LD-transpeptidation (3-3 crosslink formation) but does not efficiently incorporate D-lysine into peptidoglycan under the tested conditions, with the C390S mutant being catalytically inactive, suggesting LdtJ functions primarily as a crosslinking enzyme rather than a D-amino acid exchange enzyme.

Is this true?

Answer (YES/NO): NO